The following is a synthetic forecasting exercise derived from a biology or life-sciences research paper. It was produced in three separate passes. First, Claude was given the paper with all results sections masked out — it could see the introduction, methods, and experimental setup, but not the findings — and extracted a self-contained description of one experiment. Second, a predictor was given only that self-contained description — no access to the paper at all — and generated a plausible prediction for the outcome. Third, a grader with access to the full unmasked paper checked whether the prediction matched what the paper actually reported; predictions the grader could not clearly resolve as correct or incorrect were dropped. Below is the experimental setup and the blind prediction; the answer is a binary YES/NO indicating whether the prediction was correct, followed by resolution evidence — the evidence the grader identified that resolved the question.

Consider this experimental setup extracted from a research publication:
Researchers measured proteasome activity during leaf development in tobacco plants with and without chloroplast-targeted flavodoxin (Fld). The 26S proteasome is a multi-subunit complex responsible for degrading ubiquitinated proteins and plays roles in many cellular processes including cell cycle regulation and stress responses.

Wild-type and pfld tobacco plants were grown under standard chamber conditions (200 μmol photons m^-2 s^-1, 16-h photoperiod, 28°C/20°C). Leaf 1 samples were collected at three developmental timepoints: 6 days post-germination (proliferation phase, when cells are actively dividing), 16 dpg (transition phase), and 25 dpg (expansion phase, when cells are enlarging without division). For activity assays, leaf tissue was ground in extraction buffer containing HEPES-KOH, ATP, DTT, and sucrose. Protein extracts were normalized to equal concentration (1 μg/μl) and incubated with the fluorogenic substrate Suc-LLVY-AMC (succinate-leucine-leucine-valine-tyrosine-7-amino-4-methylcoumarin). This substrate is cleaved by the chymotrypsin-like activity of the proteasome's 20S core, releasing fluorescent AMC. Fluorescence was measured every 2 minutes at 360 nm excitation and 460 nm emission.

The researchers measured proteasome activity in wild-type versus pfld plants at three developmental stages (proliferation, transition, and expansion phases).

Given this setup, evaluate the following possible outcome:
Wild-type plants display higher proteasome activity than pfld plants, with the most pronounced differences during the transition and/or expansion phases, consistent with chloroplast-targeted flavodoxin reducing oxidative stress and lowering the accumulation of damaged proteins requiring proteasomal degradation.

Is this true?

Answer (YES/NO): NO